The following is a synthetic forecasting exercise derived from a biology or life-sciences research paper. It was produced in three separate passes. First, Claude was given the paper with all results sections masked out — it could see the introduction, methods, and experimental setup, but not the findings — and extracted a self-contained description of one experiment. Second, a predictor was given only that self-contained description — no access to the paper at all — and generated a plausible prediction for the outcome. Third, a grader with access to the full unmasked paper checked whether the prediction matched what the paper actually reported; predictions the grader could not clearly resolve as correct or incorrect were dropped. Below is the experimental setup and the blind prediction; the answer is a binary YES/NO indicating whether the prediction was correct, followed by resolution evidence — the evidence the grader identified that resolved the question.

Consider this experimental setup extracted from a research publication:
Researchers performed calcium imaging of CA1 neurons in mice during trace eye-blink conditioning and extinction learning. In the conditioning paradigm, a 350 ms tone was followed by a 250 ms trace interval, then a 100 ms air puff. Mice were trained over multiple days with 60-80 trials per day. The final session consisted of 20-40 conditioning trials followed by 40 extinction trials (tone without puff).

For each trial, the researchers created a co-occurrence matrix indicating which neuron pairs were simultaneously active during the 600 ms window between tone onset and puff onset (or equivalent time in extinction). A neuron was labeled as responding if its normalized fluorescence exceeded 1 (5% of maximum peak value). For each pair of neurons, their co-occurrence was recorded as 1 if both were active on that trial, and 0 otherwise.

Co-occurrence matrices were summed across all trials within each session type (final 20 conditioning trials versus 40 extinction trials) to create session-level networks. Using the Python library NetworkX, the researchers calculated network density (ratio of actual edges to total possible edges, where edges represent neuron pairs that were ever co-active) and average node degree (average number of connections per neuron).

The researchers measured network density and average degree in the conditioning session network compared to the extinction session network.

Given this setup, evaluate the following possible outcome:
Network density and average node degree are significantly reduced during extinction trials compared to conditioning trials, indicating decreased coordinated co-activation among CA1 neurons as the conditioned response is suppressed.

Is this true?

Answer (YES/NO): NO